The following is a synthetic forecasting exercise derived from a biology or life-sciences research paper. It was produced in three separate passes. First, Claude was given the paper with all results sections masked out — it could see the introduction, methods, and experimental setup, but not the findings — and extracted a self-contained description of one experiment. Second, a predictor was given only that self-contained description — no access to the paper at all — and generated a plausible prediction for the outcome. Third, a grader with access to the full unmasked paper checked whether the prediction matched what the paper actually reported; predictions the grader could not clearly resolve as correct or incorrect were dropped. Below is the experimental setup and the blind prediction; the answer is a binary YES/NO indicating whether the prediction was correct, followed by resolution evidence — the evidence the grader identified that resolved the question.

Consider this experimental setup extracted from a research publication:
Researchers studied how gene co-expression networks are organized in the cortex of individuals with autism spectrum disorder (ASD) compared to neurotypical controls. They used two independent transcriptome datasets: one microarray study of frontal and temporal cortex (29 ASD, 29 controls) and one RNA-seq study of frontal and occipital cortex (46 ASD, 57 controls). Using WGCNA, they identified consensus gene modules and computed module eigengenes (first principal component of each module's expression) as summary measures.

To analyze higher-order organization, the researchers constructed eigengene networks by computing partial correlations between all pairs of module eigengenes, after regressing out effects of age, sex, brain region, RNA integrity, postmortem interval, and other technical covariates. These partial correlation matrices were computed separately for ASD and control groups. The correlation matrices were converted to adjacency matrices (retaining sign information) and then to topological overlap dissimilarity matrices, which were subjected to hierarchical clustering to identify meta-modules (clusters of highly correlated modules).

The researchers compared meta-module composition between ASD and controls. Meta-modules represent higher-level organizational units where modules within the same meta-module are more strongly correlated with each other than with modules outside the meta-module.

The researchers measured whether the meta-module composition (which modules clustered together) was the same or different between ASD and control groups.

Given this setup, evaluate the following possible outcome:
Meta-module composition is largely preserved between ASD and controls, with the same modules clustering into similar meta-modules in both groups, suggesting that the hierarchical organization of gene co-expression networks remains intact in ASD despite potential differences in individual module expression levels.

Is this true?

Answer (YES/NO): NO